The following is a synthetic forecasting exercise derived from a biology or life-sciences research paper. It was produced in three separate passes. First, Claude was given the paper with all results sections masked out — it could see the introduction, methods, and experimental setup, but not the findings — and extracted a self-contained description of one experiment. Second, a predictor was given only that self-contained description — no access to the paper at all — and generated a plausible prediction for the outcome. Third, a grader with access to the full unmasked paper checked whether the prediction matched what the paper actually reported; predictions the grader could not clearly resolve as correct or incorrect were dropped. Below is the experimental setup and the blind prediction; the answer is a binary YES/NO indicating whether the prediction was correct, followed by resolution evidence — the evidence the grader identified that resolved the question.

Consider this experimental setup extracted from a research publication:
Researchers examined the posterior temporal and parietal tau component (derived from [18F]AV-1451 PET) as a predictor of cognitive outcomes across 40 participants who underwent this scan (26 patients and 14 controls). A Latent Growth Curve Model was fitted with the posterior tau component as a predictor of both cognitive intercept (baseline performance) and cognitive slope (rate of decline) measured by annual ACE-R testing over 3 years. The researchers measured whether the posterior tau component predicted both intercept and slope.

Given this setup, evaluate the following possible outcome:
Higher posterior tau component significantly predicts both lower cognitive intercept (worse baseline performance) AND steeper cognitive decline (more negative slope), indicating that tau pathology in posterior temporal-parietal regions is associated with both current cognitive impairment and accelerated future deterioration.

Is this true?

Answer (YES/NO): YES